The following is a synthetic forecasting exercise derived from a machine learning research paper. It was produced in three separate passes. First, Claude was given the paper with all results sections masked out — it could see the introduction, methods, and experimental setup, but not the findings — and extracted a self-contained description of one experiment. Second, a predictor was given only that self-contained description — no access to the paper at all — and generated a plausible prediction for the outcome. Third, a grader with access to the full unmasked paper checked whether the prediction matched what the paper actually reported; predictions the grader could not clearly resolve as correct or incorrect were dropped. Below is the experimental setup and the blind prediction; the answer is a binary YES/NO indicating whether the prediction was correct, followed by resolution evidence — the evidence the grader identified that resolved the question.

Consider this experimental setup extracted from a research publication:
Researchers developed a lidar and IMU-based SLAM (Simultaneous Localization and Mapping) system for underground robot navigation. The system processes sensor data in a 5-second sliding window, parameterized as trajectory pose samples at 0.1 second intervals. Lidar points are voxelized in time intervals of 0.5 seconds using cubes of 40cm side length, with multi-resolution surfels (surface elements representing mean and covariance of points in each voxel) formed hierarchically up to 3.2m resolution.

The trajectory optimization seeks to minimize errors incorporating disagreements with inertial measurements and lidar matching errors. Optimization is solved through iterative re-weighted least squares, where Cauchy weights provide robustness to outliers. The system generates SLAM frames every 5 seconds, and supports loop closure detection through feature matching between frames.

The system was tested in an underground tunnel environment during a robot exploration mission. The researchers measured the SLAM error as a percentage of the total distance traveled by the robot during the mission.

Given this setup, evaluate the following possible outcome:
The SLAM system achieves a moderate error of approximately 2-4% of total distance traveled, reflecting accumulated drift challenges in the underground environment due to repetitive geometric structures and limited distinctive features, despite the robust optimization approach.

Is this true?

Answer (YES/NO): NO